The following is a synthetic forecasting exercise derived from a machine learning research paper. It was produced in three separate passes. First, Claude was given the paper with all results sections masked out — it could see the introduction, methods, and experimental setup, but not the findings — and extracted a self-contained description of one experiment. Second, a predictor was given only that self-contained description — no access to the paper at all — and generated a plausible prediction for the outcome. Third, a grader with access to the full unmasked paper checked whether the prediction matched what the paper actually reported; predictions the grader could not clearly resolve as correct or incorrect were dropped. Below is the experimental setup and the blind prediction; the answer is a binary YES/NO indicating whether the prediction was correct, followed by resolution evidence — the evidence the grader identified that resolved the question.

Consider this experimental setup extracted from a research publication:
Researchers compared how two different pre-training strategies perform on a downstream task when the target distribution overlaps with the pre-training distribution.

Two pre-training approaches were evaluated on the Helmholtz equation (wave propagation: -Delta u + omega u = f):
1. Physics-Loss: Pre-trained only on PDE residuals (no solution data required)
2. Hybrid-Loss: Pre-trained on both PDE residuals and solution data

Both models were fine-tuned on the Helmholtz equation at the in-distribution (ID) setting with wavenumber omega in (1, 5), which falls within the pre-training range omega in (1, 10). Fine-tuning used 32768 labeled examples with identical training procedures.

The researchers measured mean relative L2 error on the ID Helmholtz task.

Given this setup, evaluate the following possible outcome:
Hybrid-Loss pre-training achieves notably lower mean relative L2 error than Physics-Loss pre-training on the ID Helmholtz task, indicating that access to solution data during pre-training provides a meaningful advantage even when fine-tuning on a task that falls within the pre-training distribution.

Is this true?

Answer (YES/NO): NO